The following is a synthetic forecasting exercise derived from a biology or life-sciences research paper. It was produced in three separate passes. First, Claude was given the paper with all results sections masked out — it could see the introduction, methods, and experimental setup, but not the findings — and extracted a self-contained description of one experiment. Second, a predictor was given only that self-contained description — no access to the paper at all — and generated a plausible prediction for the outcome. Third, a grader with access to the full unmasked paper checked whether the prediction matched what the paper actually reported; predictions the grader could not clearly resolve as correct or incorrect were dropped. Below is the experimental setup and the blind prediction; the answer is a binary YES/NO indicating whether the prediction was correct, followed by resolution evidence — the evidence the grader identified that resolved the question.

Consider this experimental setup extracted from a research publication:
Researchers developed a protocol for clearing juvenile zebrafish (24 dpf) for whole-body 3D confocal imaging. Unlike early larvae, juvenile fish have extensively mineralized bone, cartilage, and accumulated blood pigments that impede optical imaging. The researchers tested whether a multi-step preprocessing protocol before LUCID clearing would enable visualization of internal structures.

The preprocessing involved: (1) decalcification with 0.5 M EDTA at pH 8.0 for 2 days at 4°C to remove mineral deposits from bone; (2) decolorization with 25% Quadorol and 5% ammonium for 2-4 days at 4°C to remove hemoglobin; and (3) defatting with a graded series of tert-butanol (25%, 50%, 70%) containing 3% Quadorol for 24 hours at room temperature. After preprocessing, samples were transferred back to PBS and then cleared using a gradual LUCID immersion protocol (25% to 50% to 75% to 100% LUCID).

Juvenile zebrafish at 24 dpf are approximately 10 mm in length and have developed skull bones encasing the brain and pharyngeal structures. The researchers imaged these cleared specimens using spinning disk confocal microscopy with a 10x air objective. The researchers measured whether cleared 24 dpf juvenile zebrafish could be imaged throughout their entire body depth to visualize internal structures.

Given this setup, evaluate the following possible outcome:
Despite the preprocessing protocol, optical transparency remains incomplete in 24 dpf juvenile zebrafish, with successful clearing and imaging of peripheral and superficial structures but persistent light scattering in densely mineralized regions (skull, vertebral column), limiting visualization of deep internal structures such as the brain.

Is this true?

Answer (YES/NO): NO